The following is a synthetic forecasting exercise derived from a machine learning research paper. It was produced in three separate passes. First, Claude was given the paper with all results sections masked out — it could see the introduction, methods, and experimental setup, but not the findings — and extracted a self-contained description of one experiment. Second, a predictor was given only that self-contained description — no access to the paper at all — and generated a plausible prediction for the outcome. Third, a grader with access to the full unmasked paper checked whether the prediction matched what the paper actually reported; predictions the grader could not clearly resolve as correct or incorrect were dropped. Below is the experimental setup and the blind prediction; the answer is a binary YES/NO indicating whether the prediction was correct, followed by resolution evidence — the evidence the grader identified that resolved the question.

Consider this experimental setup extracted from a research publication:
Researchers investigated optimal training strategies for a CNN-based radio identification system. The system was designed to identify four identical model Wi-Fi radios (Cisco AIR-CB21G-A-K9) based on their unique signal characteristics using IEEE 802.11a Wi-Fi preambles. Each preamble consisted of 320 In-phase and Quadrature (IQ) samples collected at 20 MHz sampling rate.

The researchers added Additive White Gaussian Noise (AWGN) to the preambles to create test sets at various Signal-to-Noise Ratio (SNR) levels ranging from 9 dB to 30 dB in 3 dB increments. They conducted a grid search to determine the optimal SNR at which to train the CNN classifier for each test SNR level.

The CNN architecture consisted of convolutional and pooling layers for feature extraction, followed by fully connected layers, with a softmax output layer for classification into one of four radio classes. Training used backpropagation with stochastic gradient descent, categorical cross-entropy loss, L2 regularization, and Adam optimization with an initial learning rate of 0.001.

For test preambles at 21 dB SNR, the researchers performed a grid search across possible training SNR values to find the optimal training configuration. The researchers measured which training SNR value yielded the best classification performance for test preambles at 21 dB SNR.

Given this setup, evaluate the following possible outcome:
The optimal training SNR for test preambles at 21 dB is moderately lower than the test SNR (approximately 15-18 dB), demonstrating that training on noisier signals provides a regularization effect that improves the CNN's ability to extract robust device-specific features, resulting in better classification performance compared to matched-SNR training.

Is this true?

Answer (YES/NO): YES